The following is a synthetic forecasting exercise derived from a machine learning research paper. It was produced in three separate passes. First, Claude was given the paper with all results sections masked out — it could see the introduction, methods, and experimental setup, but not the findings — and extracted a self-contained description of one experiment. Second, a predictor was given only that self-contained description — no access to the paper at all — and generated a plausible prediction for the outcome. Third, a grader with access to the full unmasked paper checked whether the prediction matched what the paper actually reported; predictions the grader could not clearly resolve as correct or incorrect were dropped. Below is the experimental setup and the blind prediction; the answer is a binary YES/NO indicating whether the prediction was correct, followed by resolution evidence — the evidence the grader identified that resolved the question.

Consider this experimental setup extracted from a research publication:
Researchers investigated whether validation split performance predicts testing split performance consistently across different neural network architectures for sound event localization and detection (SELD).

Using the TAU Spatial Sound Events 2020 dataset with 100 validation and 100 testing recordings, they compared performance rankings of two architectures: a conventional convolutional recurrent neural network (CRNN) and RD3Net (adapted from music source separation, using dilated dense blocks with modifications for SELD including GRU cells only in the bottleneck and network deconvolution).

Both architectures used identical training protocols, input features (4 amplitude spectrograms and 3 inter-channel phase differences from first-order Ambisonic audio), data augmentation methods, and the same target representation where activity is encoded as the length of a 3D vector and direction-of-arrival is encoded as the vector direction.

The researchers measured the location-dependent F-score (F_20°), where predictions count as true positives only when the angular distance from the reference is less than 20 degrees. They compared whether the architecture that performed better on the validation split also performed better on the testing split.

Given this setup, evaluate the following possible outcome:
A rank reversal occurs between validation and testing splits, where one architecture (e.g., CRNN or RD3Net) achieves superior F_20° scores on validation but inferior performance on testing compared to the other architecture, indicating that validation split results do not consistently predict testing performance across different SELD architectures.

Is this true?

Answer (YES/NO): NO